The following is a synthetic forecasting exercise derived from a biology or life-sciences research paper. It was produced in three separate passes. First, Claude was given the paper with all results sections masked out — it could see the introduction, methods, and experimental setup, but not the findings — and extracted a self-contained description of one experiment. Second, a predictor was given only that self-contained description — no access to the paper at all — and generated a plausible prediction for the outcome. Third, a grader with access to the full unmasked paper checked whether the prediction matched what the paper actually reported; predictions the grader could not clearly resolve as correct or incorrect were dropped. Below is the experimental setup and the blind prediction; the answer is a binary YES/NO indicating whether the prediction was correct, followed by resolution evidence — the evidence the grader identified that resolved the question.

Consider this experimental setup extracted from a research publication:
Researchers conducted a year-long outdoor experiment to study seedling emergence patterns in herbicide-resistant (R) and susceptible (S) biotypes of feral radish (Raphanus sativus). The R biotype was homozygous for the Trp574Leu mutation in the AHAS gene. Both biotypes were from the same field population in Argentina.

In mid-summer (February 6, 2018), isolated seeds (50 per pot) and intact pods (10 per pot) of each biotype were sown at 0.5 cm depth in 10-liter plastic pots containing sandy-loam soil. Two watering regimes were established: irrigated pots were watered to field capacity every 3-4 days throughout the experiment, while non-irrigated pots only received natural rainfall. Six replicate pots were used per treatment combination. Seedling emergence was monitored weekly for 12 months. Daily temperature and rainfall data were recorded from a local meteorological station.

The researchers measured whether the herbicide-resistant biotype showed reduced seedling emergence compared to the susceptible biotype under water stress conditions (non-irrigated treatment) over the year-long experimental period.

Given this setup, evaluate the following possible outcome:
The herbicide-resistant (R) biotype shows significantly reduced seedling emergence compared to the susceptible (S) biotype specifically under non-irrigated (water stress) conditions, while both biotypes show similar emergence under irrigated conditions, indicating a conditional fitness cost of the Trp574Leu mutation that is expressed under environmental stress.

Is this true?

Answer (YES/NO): YES